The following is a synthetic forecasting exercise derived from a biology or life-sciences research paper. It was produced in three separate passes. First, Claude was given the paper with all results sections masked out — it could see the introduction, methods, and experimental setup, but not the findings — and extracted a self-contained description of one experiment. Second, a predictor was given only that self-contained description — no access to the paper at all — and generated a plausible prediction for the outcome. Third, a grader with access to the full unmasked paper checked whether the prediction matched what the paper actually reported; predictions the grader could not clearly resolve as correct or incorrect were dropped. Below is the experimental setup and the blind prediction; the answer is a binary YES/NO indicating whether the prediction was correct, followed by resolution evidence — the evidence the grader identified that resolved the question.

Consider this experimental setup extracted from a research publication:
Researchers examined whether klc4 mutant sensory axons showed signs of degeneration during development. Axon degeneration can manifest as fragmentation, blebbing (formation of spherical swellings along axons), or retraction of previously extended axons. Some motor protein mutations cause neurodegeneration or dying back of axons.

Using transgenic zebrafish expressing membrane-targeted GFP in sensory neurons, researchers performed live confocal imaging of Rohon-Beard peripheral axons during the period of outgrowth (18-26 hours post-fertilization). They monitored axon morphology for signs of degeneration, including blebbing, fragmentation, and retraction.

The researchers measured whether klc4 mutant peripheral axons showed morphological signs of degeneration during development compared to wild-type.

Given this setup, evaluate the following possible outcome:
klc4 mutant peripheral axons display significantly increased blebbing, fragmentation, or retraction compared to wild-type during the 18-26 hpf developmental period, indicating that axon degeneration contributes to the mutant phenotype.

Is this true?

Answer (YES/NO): NO